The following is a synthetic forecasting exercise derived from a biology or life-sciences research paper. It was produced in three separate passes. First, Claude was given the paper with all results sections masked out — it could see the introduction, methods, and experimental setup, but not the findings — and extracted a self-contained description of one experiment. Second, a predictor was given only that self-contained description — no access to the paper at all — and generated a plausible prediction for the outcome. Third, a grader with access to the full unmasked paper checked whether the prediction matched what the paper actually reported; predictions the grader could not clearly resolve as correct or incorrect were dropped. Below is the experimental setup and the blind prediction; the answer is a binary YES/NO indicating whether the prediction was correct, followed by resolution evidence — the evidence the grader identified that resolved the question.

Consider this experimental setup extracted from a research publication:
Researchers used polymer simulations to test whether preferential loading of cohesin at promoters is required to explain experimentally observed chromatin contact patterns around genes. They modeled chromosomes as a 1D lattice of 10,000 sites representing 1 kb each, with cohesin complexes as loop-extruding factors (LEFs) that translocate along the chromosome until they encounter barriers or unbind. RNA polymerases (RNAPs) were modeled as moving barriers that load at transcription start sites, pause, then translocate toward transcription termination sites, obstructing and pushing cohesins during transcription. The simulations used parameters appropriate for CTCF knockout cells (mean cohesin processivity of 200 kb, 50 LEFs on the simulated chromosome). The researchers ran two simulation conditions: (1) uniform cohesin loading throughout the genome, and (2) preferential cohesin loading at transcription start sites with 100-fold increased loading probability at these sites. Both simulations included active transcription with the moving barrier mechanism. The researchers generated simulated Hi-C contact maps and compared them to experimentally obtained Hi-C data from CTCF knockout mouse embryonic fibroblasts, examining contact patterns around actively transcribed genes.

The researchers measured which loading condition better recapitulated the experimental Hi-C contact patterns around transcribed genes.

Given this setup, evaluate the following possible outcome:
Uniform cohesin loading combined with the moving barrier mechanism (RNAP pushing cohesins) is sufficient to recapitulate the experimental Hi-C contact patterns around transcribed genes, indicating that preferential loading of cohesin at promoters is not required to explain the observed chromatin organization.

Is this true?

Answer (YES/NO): YES